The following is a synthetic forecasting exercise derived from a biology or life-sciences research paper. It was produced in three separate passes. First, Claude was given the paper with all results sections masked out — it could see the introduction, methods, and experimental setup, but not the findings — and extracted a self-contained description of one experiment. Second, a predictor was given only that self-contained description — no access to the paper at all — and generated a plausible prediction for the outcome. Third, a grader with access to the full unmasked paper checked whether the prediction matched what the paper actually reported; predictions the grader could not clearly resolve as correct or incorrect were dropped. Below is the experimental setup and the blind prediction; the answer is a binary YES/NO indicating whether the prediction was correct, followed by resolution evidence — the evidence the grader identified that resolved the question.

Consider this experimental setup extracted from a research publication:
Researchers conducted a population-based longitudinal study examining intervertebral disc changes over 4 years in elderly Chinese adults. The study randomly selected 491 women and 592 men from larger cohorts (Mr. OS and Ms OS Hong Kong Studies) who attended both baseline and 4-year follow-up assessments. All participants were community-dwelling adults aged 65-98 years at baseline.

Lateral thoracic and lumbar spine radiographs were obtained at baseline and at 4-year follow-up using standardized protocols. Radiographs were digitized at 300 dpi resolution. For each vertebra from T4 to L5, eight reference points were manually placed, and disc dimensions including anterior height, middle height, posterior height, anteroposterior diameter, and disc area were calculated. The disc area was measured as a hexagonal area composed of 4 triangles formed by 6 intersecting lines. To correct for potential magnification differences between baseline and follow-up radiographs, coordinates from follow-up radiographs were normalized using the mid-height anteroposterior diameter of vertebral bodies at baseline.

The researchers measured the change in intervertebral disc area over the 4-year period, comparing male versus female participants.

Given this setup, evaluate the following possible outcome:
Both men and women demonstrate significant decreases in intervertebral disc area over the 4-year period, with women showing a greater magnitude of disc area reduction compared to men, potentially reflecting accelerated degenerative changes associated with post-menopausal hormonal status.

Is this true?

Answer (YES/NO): YES